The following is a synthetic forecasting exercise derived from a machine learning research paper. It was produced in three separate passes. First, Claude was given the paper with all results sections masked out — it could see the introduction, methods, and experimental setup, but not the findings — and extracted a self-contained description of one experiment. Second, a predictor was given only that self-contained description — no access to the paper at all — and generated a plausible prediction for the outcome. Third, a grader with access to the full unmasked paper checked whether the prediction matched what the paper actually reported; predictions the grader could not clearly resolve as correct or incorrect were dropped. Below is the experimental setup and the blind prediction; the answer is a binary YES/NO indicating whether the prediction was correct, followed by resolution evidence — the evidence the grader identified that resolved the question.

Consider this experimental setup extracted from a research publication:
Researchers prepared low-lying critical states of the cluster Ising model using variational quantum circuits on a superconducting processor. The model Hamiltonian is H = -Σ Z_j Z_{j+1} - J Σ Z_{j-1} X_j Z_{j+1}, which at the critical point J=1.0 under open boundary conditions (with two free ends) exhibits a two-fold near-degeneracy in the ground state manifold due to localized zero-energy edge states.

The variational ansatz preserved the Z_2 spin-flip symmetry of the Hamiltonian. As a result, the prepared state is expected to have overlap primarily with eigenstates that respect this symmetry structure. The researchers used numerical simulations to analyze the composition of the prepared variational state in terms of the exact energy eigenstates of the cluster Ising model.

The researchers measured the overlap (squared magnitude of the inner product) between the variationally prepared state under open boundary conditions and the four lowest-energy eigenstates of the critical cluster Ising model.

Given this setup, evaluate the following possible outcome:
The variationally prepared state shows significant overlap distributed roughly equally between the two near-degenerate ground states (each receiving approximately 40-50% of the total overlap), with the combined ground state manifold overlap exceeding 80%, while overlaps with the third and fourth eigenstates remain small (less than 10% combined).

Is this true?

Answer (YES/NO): NO